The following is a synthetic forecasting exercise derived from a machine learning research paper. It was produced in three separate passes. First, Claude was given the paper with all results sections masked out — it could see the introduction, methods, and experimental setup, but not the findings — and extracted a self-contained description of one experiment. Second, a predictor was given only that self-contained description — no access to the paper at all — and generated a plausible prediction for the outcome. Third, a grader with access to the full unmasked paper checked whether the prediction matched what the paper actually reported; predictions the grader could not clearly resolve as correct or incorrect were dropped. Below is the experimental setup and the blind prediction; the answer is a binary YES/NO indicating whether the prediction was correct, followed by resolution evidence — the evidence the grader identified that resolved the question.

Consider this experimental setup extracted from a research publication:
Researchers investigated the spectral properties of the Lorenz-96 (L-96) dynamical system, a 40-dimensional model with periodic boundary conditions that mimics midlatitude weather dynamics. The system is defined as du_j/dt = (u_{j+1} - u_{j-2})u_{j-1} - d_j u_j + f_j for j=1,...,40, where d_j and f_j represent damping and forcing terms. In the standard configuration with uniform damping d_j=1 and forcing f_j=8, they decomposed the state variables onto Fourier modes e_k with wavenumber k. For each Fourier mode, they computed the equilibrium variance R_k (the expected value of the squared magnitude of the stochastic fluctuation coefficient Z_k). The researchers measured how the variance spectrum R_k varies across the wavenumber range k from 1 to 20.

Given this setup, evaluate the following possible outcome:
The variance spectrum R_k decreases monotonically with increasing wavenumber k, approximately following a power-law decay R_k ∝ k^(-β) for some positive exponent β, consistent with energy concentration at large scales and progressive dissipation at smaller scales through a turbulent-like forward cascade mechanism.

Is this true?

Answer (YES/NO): NO